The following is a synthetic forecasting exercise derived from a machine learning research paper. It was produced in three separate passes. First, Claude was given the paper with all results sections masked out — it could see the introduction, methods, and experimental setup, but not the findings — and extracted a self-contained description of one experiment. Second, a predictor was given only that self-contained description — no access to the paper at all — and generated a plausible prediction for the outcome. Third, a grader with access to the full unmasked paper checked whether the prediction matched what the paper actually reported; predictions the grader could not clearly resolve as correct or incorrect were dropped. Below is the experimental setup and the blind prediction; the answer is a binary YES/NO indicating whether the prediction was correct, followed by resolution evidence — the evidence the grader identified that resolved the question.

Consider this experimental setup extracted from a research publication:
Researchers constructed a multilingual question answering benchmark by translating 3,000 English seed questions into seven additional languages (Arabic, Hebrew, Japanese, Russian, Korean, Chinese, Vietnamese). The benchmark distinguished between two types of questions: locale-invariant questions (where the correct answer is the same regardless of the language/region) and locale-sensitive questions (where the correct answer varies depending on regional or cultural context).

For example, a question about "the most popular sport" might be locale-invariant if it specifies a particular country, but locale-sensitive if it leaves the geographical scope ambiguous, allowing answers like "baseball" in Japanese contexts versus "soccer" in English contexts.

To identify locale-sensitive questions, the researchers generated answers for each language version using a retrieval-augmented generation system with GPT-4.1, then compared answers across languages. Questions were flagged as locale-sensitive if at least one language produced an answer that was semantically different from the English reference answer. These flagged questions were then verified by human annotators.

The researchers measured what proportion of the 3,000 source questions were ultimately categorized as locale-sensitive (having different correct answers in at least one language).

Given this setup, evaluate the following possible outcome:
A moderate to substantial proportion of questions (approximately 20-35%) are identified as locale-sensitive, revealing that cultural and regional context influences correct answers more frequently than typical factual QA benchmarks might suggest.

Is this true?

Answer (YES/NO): NO